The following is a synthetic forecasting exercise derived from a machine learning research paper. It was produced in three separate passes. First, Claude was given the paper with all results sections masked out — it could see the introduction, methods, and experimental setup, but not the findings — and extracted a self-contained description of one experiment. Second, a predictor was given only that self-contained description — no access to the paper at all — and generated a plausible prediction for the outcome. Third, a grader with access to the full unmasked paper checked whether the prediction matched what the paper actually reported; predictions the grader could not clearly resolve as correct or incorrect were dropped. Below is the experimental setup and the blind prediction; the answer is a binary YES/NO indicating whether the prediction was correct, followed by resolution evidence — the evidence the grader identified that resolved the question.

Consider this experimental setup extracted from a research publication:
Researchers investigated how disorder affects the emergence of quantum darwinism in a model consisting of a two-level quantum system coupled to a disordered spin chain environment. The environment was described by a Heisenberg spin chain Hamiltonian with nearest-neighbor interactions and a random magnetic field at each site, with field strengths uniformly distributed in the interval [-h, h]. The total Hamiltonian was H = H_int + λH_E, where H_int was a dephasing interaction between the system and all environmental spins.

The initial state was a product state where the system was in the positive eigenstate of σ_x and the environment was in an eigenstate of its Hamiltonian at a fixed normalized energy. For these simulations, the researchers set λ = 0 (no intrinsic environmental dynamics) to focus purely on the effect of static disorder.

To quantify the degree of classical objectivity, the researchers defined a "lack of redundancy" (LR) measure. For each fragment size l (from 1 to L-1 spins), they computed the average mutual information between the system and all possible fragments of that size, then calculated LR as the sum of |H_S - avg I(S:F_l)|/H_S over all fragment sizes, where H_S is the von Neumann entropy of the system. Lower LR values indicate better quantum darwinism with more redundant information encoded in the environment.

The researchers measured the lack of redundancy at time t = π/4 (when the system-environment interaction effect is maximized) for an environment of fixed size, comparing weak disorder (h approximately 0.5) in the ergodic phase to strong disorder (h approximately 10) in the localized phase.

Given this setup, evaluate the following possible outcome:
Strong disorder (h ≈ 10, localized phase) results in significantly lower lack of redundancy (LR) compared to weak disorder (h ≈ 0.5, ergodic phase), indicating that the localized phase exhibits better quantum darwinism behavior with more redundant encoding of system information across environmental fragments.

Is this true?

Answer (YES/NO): YES